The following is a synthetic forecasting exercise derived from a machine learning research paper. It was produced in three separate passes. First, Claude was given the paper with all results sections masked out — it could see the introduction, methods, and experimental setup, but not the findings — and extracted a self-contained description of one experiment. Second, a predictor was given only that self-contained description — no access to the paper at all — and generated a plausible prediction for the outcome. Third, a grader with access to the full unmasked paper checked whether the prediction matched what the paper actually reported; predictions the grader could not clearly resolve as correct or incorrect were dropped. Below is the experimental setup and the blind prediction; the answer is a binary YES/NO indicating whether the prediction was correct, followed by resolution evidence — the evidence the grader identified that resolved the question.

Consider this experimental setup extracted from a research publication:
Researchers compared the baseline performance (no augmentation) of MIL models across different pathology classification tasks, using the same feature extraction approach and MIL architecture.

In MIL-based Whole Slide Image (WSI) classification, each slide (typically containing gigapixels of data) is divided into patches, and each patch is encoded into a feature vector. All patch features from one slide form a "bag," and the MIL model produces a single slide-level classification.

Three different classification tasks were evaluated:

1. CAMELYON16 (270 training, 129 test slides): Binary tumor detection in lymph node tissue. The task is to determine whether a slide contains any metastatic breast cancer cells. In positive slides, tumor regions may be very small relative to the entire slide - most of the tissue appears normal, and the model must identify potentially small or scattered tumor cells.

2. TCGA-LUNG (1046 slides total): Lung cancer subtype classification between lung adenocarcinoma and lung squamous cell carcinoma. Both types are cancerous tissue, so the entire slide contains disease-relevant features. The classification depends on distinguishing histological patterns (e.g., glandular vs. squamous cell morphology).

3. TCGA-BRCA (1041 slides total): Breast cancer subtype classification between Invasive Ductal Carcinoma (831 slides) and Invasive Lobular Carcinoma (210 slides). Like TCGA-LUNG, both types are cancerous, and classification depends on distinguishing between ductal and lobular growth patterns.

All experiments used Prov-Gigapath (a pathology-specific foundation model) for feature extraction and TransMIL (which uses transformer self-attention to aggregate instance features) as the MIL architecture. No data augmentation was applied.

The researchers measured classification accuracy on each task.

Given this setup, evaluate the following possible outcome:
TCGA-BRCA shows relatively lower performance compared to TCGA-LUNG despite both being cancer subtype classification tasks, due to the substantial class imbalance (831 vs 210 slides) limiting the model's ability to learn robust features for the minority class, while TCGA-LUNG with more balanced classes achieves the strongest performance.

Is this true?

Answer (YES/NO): NO